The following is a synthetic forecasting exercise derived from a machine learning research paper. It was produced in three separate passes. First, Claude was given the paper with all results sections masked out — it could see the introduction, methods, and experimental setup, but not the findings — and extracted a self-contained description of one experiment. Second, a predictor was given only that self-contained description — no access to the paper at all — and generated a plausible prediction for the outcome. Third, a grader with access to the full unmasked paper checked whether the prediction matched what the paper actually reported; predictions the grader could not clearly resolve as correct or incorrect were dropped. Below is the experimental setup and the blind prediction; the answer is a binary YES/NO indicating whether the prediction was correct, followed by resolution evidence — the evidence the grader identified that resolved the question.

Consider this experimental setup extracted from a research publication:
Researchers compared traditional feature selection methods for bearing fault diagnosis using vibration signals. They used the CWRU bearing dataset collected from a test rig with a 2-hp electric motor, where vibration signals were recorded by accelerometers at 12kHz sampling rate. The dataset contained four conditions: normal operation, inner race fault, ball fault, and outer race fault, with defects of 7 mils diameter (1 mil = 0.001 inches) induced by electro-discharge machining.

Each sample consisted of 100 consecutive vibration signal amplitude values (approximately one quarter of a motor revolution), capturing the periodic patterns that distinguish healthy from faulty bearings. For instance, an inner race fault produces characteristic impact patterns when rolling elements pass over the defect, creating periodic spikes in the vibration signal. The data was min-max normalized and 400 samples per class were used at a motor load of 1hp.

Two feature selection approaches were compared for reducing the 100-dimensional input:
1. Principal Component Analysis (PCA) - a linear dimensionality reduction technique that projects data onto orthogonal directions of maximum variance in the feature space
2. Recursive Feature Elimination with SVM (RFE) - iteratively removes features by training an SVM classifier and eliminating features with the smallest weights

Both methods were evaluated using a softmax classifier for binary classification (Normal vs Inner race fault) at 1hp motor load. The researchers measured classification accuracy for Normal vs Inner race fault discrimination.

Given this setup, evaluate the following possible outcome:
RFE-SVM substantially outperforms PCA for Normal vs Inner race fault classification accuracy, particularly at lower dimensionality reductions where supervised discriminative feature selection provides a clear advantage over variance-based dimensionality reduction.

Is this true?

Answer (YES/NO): NO